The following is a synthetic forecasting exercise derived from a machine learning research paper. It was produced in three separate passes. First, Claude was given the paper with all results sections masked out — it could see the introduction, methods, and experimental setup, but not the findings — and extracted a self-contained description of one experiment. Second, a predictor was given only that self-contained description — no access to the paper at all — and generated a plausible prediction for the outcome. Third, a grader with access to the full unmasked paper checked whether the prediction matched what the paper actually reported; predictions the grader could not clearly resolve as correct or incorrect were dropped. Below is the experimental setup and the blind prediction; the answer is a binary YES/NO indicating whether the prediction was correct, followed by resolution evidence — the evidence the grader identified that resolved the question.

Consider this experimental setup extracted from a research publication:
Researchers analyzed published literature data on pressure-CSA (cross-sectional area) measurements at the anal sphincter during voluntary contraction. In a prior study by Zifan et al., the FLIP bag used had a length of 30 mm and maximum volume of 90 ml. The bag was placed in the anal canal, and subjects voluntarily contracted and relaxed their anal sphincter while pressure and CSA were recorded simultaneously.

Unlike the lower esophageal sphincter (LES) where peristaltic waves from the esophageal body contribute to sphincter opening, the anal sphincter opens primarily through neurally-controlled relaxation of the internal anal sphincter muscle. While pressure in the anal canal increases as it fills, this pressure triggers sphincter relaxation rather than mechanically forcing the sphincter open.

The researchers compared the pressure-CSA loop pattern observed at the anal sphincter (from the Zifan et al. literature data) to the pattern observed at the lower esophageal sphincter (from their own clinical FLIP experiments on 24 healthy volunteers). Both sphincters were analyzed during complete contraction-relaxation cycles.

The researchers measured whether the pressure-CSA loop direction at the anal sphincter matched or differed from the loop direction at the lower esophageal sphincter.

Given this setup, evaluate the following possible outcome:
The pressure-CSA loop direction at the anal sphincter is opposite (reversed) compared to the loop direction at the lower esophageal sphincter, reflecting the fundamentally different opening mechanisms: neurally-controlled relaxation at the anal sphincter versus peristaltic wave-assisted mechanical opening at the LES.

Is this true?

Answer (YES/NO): YES